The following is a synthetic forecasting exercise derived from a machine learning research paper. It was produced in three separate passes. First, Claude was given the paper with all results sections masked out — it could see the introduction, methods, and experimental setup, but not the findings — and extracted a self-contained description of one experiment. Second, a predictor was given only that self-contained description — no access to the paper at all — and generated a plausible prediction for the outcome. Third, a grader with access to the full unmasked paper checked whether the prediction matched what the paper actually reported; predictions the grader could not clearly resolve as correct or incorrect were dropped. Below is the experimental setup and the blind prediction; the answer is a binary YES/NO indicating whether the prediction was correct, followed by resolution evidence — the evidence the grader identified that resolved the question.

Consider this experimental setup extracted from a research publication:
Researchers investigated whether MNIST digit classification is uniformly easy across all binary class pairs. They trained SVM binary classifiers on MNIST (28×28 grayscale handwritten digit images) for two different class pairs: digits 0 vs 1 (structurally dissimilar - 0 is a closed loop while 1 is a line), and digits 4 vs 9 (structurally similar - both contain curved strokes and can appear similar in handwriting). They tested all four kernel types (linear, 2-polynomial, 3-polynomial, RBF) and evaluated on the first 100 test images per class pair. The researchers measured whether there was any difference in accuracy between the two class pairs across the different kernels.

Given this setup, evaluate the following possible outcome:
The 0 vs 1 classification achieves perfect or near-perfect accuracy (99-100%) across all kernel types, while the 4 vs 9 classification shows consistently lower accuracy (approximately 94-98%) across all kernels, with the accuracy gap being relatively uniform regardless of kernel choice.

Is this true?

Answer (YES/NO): NO